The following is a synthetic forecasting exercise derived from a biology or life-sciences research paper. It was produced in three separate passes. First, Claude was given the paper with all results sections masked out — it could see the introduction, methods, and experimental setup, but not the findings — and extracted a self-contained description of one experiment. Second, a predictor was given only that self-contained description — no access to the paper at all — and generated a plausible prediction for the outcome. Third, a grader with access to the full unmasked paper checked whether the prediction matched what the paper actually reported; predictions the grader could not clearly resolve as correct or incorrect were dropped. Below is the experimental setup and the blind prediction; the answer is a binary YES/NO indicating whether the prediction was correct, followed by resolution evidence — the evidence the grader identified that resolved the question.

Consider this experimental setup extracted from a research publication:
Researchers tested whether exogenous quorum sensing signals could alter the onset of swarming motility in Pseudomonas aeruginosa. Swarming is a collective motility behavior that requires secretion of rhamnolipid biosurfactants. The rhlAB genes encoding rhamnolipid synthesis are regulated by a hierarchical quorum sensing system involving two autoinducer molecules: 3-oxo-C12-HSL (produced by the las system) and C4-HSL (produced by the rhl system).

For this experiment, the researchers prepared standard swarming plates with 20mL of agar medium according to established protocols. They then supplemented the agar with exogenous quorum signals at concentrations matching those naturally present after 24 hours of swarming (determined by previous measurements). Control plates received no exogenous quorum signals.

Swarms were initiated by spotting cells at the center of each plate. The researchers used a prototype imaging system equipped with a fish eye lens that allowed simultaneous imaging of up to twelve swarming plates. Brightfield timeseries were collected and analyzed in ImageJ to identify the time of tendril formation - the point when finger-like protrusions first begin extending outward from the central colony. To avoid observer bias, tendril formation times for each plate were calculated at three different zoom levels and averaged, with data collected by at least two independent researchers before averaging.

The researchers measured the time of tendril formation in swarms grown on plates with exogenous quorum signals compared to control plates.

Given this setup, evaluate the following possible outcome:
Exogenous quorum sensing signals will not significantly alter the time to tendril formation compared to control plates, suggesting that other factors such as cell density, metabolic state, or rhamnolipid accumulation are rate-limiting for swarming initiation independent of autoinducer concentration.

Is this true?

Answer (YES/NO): NO